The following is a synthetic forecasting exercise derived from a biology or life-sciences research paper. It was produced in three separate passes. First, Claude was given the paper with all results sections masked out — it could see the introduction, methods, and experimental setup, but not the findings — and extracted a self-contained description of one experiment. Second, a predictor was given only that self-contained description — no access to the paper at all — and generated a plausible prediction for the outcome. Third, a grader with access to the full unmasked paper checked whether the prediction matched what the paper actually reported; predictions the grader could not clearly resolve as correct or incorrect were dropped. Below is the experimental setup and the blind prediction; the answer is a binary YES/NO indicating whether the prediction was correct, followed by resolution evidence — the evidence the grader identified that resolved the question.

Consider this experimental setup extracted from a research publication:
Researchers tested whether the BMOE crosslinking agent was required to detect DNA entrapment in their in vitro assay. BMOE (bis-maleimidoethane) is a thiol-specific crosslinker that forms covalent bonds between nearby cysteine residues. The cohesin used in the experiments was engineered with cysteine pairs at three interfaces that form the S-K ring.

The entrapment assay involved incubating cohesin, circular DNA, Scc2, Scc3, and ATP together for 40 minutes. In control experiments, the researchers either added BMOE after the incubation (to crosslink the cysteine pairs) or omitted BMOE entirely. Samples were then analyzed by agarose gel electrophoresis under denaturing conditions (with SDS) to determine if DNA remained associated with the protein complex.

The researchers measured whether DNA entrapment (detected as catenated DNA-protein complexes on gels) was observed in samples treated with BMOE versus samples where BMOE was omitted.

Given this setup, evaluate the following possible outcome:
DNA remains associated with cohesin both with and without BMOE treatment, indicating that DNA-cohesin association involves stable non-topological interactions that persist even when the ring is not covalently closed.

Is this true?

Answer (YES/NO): NO